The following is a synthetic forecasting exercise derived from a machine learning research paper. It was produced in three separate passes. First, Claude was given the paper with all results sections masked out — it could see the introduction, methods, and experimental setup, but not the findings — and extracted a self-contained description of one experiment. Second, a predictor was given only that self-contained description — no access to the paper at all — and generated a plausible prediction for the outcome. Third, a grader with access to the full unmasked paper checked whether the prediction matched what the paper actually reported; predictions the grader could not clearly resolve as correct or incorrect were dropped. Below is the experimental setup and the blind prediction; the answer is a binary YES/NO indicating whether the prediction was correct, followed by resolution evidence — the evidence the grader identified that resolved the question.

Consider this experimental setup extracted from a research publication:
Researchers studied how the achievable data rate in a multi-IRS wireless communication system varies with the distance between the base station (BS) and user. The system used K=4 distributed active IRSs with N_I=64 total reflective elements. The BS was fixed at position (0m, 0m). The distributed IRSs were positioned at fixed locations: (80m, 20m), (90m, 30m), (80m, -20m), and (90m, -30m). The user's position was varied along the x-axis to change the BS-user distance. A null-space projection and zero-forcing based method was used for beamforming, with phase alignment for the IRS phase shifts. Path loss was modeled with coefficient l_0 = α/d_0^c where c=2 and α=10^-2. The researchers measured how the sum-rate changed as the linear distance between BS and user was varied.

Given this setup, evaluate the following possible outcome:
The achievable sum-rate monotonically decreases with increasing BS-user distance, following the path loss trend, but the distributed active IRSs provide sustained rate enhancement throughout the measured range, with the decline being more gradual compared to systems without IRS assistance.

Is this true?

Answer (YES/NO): NO